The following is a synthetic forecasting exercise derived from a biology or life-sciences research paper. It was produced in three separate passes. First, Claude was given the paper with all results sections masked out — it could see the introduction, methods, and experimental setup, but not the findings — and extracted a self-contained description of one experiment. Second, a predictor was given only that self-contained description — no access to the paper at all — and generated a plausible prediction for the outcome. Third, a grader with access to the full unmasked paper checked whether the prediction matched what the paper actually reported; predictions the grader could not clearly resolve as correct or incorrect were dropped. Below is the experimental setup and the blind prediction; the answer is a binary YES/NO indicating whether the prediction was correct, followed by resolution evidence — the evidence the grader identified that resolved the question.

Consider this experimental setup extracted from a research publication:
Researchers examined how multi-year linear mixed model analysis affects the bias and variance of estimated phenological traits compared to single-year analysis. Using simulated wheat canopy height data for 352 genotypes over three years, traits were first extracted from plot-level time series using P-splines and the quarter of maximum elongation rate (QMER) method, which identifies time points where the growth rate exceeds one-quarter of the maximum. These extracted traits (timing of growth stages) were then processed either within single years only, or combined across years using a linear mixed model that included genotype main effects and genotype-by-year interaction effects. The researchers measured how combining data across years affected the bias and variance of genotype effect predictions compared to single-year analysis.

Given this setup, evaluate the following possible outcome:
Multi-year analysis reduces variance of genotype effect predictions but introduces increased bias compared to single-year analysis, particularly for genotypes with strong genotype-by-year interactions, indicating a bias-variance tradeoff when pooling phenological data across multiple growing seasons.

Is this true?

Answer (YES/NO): NO